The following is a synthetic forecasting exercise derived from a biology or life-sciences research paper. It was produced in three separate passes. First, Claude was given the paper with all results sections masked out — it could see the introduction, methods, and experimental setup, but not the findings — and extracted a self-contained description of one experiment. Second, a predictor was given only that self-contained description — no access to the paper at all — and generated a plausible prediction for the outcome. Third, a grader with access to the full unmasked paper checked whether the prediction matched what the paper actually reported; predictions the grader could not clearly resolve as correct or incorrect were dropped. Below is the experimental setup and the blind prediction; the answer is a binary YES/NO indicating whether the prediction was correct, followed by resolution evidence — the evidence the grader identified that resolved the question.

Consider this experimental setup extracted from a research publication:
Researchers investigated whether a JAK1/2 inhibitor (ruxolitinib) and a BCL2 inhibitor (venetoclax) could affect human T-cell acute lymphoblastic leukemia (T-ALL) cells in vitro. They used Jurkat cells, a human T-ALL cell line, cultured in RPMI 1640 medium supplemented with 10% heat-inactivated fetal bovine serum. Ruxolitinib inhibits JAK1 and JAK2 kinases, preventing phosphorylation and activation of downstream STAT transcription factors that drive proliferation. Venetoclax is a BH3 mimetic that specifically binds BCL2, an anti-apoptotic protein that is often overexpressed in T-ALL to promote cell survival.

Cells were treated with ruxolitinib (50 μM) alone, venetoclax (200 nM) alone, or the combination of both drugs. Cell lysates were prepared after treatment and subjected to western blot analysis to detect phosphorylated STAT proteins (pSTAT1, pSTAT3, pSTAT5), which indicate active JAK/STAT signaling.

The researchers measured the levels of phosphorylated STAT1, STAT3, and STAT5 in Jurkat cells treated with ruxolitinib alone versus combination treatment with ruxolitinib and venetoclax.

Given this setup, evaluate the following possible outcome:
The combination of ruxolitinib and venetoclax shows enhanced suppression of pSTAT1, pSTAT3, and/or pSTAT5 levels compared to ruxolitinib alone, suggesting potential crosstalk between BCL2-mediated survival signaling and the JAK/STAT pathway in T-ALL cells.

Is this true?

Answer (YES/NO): YES